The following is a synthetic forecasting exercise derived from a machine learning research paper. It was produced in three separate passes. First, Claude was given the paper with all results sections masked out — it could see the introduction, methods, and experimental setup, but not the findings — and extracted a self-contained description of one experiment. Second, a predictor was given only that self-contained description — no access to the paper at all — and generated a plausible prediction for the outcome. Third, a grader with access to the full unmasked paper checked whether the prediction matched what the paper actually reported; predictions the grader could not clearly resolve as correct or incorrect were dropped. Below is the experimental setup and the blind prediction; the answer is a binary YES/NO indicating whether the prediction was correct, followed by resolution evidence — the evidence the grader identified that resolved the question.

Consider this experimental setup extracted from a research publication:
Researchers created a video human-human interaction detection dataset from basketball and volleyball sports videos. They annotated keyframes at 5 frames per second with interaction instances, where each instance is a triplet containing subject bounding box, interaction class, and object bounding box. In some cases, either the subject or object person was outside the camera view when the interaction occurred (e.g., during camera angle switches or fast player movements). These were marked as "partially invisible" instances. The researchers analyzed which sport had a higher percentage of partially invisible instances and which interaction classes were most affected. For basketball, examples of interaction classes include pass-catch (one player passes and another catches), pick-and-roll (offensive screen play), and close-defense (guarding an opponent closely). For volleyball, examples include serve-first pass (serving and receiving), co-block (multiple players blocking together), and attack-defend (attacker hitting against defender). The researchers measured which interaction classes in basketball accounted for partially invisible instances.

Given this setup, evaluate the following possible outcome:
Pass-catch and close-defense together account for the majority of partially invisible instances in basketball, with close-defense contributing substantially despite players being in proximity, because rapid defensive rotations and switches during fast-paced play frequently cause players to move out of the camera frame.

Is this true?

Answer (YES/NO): NO